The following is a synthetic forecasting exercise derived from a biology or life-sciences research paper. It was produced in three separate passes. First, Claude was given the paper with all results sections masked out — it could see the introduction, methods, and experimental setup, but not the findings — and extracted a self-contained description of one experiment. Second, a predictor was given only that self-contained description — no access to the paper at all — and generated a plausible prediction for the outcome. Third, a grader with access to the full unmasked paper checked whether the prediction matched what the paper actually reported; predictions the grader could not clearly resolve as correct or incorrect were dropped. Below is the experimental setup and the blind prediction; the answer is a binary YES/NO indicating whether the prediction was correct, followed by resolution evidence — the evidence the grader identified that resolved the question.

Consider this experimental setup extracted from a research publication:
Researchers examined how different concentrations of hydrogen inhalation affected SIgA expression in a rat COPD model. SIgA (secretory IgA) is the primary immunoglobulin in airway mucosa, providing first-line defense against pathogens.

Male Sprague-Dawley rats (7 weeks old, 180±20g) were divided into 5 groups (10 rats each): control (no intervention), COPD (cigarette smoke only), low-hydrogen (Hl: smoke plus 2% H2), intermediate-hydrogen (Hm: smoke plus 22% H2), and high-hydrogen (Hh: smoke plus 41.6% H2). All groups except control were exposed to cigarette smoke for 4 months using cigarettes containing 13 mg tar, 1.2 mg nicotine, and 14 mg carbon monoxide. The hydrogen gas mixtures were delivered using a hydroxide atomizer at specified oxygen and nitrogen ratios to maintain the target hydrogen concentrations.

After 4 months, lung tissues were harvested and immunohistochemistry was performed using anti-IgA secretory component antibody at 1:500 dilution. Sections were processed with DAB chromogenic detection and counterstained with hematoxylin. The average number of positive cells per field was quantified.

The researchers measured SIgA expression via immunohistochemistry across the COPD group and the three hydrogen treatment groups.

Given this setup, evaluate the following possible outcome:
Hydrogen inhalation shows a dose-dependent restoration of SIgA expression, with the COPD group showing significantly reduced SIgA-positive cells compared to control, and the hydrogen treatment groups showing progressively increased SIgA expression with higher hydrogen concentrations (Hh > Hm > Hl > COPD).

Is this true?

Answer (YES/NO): NO